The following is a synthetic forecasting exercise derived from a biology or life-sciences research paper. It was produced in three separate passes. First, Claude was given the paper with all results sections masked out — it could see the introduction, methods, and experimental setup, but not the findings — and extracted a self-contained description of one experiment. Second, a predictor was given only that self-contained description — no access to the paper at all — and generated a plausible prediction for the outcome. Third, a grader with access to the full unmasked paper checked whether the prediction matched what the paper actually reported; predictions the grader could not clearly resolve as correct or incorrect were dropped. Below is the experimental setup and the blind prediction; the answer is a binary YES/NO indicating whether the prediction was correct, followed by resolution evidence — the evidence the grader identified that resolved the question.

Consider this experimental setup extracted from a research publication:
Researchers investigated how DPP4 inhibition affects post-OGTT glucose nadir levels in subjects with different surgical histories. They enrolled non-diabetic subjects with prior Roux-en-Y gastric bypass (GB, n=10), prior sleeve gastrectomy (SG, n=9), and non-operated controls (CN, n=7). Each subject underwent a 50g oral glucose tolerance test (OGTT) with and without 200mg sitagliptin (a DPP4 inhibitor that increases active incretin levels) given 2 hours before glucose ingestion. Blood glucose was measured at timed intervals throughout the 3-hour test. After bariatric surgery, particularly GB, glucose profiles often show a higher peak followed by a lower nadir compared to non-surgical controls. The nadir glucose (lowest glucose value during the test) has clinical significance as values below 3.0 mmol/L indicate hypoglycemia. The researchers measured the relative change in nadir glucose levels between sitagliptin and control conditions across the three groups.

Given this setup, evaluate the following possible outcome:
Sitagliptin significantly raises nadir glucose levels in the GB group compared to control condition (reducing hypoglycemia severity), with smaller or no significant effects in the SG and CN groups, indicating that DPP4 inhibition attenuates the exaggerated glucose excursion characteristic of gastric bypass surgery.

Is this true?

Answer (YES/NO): NO